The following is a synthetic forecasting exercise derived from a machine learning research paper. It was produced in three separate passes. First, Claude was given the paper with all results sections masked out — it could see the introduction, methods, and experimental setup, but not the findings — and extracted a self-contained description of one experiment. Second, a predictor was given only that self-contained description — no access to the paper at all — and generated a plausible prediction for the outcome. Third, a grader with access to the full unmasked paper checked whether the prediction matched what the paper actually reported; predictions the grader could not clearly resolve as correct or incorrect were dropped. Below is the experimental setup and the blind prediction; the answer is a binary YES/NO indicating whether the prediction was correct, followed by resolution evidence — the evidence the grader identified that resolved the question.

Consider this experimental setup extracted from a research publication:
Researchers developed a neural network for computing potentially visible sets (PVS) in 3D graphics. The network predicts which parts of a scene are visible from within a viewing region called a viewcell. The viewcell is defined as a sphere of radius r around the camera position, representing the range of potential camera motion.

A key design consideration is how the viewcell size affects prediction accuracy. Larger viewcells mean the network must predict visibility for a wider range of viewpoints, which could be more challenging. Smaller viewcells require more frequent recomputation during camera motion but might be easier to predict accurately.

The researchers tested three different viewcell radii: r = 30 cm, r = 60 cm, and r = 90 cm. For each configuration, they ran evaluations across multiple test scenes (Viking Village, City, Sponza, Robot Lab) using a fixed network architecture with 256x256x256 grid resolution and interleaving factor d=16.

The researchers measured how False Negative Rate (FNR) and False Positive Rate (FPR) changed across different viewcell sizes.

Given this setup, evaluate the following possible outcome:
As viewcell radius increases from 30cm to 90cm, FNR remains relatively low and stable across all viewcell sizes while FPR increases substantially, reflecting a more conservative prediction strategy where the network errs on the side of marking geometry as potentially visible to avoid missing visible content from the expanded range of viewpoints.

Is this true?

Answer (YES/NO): NO